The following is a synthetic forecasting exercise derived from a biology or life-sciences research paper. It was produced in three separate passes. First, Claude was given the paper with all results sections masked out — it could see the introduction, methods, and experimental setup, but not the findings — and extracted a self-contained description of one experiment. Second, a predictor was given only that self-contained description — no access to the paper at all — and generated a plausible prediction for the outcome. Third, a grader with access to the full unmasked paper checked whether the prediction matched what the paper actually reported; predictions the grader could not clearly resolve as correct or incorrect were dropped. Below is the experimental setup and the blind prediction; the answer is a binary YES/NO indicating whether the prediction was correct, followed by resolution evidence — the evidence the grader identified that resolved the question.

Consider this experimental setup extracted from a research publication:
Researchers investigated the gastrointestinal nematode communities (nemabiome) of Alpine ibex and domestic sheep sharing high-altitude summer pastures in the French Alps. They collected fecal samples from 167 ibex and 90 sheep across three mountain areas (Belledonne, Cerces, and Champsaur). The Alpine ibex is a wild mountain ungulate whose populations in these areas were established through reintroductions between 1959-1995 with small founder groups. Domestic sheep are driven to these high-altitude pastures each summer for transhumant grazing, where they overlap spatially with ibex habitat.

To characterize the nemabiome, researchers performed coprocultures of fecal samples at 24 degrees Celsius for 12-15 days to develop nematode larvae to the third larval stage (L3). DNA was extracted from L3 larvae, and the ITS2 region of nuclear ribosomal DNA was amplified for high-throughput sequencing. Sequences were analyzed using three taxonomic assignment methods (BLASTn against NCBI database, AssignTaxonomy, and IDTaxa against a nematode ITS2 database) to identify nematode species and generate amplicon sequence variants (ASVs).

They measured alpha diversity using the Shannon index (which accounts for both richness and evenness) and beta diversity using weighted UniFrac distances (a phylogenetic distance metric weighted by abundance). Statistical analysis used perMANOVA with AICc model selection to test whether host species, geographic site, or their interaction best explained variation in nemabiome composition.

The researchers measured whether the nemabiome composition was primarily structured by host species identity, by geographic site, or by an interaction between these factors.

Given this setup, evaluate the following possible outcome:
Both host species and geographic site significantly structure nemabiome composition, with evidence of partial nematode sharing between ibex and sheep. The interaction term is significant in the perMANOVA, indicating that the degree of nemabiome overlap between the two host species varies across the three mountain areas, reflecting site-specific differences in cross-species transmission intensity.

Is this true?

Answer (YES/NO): YES